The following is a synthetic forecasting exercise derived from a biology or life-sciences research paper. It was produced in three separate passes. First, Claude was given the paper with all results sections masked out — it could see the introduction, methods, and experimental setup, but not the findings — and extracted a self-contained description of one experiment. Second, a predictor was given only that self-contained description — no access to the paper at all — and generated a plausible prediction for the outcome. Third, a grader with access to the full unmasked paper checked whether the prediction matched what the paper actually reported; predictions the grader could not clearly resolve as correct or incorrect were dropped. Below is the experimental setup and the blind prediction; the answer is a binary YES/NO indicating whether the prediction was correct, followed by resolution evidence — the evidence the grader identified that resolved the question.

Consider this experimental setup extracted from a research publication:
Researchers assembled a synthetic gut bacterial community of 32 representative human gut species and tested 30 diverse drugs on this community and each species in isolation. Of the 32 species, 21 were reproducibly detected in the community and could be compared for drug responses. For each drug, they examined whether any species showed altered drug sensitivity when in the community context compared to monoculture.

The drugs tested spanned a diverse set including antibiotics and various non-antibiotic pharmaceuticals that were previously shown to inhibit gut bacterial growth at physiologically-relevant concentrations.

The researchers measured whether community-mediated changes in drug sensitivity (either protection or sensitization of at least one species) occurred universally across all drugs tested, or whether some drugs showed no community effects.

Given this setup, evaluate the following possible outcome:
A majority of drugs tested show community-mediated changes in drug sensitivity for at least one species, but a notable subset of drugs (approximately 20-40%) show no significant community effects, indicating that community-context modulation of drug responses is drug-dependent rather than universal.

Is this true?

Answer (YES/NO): NO